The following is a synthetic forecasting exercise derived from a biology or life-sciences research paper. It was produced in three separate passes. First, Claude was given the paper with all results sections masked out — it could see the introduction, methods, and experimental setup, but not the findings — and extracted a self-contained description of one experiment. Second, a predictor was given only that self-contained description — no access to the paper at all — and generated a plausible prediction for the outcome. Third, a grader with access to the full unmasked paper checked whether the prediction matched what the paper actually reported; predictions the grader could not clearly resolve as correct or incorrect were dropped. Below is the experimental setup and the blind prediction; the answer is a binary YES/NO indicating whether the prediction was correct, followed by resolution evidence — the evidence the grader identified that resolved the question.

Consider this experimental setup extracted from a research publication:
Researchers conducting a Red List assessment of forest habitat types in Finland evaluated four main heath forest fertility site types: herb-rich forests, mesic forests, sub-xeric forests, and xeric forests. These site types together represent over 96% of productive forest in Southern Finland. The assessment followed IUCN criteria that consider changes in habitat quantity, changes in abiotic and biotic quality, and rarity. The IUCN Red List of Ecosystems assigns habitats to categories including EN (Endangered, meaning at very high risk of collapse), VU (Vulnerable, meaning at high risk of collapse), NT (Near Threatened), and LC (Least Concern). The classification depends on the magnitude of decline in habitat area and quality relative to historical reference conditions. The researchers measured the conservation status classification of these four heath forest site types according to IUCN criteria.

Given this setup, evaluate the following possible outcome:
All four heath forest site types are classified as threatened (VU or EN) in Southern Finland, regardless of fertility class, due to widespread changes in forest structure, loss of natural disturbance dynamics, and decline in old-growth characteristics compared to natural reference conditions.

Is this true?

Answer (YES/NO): YES